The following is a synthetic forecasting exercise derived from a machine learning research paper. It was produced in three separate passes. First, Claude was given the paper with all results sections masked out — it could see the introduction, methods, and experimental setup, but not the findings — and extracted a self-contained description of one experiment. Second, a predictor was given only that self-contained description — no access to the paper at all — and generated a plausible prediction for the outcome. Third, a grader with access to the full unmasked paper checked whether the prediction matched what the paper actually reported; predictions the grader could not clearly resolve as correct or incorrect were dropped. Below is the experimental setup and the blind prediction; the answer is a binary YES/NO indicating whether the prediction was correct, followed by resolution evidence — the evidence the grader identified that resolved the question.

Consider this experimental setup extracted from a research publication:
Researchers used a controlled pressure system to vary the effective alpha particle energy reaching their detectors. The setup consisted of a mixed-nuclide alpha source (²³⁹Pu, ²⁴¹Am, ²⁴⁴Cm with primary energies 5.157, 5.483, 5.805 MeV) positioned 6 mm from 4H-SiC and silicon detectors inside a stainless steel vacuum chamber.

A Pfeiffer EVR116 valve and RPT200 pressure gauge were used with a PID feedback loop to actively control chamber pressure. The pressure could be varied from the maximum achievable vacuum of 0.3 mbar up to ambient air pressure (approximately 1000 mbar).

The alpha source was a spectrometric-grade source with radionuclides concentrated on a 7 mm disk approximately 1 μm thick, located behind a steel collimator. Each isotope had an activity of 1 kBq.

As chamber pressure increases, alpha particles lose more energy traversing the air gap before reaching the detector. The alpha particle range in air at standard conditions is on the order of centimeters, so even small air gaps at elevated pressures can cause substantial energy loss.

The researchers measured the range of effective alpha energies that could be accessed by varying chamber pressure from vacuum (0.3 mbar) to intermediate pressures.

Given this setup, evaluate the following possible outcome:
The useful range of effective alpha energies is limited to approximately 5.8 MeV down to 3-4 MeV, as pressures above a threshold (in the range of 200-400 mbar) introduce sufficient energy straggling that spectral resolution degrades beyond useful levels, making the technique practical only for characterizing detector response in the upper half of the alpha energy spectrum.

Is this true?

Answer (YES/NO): NO